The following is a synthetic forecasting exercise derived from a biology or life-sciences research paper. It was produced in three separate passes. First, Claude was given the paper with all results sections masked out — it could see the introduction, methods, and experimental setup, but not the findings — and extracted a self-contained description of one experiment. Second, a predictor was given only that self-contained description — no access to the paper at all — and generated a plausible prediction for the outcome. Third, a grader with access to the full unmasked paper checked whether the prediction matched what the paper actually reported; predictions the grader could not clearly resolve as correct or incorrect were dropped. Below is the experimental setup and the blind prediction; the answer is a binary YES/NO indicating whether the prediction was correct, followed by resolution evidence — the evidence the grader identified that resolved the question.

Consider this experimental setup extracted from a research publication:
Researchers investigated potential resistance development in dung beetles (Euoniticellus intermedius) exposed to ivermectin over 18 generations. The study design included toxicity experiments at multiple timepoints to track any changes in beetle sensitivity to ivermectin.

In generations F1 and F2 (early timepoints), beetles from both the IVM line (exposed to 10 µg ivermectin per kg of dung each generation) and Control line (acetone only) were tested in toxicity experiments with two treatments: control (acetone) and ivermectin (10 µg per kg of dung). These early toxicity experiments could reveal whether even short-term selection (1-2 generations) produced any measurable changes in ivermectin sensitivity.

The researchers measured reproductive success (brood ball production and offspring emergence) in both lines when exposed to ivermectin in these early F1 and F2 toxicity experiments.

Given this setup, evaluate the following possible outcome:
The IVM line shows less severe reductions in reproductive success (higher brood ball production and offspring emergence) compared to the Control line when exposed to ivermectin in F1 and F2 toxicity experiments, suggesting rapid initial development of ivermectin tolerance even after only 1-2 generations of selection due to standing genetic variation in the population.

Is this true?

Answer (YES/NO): NO